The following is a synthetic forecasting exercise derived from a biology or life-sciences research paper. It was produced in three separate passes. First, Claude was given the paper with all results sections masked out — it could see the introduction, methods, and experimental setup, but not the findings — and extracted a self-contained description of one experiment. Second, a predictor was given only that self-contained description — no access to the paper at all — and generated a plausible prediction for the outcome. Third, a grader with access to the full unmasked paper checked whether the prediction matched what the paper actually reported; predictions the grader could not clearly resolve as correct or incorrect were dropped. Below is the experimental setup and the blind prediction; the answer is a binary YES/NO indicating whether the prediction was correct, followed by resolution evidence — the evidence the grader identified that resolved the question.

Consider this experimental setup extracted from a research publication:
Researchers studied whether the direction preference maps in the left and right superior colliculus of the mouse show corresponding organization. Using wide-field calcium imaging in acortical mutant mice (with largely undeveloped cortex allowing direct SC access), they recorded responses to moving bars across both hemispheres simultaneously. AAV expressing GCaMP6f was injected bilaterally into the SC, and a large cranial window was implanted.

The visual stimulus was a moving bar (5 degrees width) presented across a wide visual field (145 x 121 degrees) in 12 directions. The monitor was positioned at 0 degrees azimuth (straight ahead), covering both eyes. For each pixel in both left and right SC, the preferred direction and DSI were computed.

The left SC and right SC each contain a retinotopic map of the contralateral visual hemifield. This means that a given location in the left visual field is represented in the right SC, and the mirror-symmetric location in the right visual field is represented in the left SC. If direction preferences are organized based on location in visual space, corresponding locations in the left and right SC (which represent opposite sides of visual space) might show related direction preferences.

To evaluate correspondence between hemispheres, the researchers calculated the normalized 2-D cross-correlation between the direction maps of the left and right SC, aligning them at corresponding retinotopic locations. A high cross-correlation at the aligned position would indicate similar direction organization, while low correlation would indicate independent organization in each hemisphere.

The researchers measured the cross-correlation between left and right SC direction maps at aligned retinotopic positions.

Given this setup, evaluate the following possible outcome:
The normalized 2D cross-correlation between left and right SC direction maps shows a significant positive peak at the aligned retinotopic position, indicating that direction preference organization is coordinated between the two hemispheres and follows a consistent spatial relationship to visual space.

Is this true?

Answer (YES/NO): YES